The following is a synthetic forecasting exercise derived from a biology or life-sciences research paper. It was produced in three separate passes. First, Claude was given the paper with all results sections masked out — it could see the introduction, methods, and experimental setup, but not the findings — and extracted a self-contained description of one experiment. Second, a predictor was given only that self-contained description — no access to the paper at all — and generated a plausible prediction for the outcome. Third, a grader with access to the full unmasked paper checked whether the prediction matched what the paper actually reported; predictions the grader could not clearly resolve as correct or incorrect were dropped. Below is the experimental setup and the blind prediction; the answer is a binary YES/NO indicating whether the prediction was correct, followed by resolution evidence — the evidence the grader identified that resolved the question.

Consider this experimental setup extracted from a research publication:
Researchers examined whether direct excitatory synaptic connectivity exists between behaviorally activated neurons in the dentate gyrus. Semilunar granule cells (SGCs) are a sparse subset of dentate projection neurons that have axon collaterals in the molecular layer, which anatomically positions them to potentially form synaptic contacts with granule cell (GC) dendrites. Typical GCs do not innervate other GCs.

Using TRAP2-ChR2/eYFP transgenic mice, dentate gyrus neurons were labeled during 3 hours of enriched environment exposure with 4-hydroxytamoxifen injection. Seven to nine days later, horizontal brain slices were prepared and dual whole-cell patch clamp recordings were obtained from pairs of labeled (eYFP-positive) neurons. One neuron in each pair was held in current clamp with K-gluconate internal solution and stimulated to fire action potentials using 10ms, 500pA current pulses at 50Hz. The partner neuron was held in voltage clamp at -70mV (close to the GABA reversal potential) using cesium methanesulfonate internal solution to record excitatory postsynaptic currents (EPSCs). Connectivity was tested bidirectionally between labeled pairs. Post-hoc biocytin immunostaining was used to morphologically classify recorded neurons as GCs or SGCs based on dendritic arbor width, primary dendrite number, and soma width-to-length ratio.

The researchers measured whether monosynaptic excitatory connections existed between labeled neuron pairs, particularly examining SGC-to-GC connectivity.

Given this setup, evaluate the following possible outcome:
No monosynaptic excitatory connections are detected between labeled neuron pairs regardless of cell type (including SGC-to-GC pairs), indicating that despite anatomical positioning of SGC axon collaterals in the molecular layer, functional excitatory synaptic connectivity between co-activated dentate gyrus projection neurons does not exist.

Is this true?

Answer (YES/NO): YES